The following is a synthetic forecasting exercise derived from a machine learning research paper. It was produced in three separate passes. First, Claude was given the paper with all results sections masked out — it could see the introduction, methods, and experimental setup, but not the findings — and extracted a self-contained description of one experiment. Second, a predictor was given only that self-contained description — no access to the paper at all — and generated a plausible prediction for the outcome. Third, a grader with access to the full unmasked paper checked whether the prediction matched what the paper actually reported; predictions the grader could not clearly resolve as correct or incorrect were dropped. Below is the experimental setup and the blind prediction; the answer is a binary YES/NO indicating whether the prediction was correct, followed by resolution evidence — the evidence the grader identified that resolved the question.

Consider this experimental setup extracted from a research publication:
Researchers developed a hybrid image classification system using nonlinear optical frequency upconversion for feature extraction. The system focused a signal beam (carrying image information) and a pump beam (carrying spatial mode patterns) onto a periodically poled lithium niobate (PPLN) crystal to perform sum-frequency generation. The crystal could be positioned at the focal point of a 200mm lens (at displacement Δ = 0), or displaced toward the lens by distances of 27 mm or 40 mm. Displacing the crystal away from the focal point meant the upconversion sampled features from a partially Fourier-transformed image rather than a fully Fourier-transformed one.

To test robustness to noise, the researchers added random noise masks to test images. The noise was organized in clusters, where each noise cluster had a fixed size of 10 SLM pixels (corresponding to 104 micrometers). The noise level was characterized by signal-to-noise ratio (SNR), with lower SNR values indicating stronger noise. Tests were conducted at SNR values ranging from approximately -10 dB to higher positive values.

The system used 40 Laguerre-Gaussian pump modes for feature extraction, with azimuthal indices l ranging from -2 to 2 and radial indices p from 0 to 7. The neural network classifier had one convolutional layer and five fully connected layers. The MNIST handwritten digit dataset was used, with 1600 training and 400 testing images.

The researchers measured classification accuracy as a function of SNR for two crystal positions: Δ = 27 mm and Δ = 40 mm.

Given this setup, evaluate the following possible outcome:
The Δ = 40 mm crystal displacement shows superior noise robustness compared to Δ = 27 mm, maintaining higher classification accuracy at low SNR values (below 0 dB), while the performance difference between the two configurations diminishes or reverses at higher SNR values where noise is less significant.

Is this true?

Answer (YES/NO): YES